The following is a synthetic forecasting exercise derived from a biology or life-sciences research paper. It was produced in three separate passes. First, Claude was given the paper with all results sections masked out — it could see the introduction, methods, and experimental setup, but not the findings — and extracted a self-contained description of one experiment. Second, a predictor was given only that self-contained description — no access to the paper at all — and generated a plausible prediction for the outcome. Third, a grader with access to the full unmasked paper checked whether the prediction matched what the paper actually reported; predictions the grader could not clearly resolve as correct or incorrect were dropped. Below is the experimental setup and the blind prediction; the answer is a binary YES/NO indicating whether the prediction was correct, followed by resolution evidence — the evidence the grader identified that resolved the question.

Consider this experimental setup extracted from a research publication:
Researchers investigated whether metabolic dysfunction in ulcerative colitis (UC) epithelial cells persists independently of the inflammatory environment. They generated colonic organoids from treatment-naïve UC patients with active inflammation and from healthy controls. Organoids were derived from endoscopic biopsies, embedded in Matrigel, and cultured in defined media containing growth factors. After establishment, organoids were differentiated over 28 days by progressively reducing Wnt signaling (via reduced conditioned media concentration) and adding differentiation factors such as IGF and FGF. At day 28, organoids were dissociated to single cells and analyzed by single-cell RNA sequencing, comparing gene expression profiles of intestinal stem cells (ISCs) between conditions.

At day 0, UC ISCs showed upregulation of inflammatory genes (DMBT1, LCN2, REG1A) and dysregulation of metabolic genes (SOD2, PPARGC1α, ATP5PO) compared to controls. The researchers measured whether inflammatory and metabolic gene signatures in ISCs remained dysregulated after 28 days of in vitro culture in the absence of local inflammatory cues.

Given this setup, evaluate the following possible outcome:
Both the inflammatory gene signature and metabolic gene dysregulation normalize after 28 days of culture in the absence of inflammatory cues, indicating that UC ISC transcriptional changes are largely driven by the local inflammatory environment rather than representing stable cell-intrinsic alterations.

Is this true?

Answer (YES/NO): NO